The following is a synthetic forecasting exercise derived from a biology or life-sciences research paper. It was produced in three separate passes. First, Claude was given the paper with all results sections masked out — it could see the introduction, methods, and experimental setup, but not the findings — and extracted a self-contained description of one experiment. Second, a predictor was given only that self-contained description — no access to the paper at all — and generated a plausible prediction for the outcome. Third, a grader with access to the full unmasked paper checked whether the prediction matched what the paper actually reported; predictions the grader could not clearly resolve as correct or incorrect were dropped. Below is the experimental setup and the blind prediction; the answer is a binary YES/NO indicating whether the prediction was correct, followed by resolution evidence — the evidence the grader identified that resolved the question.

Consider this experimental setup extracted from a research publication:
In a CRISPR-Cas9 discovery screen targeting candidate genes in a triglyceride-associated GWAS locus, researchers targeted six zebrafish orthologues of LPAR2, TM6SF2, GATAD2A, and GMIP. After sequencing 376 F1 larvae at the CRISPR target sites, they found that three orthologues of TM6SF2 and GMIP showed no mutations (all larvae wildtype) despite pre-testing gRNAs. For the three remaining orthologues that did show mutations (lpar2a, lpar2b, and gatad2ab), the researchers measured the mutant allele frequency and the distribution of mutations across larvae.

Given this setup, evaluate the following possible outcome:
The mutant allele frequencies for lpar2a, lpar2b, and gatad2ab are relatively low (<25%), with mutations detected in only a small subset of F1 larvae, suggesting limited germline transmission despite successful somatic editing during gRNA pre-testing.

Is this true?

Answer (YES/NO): YES